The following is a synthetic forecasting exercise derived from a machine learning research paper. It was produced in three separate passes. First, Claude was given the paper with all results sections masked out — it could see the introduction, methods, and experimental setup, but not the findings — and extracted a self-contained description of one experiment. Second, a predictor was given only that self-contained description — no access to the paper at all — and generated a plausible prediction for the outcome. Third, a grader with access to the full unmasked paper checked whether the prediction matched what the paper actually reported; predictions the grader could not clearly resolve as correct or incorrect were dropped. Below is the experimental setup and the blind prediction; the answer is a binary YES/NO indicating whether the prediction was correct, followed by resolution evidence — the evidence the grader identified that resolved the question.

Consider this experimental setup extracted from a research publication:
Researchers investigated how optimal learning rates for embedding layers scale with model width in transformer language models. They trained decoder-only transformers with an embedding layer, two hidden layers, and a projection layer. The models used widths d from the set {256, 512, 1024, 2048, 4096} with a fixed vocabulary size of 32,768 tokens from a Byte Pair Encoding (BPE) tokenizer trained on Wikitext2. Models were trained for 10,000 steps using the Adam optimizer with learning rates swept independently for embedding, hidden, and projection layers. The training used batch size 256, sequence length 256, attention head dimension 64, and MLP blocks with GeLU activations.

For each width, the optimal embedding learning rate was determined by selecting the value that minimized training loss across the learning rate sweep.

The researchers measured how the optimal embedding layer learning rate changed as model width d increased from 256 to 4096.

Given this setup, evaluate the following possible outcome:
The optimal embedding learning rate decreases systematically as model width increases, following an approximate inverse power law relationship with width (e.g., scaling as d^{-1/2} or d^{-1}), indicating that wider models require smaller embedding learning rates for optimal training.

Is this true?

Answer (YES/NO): YES